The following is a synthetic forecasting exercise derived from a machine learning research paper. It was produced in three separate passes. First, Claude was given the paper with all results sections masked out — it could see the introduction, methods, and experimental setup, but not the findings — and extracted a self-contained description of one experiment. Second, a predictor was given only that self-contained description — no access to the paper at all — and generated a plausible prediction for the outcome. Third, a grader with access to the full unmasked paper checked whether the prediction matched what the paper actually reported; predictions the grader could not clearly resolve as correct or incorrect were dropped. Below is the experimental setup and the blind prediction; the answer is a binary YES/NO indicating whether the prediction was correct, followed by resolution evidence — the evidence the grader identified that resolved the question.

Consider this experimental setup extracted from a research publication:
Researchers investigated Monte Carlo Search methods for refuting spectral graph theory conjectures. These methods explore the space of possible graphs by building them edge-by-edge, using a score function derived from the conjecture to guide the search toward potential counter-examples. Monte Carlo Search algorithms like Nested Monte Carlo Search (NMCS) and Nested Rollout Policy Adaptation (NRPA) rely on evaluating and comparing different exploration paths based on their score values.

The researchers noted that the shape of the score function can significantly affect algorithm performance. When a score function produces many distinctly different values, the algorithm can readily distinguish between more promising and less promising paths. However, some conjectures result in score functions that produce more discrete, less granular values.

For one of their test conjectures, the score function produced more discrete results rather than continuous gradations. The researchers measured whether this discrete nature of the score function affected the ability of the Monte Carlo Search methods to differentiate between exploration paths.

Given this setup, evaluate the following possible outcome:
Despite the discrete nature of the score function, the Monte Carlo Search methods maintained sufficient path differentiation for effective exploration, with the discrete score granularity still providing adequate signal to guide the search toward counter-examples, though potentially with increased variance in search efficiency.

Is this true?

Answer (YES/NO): NO